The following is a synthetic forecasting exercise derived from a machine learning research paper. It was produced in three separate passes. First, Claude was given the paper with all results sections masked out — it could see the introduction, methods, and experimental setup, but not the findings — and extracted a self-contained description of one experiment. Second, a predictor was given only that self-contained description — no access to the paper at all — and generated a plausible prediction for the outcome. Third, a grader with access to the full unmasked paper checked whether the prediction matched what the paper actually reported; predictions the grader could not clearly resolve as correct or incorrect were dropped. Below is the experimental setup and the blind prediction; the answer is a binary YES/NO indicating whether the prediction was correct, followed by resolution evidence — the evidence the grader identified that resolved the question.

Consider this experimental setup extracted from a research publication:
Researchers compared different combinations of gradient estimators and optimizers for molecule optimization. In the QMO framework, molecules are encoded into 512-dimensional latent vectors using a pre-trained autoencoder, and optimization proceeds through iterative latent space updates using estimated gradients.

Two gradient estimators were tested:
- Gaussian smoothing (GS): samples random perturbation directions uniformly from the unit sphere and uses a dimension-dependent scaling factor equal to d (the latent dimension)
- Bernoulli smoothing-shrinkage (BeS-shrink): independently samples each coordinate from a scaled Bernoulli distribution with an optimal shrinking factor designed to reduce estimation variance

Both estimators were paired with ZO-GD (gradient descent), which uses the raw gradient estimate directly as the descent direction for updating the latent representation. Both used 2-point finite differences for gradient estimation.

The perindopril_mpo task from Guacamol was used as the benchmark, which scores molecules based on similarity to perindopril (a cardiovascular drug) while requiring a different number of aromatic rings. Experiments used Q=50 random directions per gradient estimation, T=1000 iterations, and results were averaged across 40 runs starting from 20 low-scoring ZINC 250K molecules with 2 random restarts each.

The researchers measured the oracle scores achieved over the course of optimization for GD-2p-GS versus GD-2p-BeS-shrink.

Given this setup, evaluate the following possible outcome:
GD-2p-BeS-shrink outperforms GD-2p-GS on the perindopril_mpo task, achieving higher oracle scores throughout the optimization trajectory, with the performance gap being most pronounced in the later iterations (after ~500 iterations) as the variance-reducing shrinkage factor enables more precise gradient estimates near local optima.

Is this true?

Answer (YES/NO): NO